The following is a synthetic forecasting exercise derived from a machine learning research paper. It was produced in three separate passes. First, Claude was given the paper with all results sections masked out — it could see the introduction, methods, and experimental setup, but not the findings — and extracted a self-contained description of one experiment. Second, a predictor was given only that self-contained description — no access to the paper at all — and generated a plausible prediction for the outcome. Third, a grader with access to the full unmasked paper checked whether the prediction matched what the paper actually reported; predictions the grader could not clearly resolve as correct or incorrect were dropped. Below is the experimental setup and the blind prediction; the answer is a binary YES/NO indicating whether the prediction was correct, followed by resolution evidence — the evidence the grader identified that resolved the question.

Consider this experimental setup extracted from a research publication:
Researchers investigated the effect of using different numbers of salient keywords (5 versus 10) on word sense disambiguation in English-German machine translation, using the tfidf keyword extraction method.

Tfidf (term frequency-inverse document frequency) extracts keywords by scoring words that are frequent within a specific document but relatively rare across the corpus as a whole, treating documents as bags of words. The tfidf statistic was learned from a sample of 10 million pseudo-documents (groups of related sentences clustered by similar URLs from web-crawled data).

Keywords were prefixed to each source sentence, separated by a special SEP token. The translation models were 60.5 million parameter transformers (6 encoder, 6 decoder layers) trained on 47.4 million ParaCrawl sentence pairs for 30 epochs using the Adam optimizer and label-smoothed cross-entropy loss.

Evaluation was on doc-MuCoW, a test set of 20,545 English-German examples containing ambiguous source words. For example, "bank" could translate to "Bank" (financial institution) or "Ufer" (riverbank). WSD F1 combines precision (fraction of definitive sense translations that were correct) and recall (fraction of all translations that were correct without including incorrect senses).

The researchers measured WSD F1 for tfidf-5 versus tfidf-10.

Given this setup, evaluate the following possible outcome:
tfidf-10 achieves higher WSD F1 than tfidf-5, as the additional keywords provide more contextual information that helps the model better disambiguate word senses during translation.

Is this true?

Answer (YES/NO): YES